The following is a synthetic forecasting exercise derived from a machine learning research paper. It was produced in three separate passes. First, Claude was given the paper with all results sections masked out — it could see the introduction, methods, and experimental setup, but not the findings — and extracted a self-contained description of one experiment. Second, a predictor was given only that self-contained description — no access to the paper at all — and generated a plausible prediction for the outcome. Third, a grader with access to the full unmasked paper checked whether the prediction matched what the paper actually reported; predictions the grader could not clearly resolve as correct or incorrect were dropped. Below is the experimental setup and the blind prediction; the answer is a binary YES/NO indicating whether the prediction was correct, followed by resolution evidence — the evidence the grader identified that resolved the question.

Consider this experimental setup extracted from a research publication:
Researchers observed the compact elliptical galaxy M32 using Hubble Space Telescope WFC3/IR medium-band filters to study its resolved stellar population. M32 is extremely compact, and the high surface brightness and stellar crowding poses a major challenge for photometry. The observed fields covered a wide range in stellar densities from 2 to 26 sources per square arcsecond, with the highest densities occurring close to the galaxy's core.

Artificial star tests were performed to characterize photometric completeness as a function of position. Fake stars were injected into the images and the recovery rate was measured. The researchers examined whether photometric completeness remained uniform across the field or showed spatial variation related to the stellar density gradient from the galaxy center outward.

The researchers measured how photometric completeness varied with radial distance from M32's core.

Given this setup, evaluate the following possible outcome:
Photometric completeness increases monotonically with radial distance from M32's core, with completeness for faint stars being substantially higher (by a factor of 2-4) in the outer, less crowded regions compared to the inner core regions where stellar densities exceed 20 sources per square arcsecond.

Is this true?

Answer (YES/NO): NO